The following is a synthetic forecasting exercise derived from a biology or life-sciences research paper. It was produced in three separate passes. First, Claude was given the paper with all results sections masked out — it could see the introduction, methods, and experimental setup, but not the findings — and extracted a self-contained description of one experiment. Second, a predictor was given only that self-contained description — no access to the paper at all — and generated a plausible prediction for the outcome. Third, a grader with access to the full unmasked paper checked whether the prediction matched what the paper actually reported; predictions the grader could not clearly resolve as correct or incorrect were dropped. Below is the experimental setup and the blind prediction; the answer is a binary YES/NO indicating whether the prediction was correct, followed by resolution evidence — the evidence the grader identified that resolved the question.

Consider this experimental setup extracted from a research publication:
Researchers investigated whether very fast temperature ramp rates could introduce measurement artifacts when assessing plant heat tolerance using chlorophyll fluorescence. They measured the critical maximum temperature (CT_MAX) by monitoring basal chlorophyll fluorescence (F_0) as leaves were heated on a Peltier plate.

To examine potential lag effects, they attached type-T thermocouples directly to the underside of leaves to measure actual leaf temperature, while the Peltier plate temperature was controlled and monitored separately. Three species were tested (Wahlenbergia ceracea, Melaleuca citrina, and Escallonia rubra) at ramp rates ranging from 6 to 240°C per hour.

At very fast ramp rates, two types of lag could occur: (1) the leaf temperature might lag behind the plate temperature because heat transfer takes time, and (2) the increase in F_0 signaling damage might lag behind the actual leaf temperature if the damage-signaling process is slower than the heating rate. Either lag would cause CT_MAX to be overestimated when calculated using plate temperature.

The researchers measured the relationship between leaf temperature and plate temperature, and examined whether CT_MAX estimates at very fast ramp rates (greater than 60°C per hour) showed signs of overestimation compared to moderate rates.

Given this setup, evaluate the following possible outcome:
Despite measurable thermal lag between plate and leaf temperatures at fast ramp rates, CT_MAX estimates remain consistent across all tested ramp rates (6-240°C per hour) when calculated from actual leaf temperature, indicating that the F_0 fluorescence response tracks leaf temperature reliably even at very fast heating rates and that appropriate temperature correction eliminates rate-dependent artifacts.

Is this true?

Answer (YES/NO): NO